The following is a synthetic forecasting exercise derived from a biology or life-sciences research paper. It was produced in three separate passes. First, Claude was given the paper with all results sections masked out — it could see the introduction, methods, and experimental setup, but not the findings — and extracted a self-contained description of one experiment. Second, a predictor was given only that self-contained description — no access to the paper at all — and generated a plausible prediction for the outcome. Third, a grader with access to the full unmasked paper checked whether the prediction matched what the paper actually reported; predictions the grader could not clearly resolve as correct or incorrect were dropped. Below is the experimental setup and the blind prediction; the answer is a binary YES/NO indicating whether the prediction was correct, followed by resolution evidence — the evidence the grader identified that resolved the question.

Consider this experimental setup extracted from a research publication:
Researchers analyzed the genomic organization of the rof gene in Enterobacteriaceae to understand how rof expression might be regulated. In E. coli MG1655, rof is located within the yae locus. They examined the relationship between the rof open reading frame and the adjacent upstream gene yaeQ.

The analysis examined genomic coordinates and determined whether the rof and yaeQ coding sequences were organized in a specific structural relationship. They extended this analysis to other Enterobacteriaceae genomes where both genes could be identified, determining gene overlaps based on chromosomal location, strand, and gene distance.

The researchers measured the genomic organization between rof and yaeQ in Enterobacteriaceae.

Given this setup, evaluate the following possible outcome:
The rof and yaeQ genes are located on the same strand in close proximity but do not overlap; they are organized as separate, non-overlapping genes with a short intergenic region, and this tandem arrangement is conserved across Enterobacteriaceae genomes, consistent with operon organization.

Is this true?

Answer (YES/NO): NO